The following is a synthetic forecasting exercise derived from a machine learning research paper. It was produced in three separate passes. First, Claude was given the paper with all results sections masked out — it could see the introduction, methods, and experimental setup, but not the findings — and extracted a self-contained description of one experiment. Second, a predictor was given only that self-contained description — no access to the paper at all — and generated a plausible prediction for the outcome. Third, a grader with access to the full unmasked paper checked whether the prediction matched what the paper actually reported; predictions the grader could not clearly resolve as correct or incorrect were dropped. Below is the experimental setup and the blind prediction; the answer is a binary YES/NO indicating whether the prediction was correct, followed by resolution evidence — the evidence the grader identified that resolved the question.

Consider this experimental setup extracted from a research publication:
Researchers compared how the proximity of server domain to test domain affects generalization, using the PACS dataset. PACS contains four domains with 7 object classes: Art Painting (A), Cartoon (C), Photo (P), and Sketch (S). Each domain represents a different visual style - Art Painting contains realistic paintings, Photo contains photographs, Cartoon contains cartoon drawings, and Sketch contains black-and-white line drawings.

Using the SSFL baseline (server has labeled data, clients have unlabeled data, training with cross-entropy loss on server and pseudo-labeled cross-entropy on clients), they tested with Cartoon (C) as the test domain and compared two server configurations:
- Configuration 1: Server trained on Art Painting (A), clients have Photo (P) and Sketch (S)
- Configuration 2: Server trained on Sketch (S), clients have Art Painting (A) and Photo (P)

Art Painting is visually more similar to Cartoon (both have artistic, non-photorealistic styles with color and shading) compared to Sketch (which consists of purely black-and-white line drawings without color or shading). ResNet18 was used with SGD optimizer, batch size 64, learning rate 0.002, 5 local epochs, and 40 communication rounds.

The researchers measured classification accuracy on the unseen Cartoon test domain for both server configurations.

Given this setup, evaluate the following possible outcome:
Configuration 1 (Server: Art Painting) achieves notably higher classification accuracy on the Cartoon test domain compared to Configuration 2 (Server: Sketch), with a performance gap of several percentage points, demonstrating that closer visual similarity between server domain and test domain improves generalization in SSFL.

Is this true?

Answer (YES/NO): YES